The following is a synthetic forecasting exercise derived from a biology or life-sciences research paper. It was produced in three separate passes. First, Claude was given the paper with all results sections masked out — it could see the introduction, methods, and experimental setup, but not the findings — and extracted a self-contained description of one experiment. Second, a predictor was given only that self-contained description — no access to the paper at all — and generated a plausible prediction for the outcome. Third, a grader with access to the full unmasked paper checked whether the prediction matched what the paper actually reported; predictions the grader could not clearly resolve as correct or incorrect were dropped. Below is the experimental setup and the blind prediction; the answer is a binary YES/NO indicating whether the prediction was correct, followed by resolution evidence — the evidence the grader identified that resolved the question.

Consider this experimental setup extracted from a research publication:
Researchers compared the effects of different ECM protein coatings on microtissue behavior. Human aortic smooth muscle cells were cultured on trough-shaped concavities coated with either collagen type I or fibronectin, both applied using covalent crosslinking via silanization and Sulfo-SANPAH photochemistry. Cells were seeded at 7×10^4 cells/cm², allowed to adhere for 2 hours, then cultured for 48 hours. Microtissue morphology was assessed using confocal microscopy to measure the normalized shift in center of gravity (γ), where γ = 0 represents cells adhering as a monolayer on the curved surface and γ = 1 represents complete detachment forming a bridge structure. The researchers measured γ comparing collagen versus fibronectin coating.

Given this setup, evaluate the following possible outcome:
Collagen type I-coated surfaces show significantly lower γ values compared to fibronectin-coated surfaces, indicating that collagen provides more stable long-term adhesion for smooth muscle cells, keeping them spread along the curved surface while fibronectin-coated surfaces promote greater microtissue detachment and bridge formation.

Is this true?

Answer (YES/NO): NO